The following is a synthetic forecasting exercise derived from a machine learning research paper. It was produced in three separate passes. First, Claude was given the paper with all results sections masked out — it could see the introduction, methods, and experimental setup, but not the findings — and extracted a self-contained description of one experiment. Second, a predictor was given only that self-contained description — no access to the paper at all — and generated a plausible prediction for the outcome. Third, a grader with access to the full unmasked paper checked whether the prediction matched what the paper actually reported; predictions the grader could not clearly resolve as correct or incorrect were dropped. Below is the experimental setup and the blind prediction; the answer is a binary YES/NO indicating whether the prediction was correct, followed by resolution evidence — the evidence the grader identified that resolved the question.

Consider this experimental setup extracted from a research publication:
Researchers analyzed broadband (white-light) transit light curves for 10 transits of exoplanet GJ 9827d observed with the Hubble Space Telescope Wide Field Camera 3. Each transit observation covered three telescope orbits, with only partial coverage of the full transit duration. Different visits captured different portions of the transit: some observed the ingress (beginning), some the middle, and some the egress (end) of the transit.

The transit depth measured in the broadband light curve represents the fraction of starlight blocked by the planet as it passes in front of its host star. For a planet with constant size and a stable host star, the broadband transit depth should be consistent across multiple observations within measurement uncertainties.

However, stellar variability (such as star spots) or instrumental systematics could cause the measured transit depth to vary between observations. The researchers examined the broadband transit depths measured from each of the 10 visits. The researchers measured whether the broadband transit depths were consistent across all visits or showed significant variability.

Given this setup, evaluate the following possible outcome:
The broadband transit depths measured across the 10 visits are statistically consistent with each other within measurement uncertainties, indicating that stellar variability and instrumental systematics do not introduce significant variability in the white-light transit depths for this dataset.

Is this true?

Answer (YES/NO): NO